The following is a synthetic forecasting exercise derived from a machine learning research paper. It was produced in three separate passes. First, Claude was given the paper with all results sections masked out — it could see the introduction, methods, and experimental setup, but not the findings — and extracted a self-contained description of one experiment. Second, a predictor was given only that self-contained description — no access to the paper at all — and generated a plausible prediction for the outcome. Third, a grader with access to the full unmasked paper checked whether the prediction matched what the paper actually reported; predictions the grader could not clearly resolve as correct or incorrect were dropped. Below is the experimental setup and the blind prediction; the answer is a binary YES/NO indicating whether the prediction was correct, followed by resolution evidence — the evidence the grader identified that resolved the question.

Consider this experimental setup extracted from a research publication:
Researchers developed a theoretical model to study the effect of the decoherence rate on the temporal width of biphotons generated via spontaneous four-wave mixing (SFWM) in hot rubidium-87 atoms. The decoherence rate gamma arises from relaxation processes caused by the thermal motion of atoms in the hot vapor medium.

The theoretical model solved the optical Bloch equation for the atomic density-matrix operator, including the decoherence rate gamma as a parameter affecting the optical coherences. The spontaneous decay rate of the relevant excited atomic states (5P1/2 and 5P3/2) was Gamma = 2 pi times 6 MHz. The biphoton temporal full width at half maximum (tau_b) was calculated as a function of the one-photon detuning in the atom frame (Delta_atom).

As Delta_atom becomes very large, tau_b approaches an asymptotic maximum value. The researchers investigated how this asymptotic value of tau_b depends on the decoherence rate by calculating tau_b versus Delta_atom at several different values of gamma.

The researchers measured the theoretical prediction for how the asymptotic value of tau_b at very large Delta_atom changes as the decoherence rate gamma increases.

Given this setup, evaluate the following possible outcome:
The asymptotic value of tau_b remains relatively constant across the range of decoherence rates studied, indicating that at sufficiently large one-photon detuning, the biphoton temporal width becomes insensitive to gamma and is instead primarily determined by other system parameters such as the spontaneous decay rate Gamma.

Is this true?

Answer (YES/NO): NO